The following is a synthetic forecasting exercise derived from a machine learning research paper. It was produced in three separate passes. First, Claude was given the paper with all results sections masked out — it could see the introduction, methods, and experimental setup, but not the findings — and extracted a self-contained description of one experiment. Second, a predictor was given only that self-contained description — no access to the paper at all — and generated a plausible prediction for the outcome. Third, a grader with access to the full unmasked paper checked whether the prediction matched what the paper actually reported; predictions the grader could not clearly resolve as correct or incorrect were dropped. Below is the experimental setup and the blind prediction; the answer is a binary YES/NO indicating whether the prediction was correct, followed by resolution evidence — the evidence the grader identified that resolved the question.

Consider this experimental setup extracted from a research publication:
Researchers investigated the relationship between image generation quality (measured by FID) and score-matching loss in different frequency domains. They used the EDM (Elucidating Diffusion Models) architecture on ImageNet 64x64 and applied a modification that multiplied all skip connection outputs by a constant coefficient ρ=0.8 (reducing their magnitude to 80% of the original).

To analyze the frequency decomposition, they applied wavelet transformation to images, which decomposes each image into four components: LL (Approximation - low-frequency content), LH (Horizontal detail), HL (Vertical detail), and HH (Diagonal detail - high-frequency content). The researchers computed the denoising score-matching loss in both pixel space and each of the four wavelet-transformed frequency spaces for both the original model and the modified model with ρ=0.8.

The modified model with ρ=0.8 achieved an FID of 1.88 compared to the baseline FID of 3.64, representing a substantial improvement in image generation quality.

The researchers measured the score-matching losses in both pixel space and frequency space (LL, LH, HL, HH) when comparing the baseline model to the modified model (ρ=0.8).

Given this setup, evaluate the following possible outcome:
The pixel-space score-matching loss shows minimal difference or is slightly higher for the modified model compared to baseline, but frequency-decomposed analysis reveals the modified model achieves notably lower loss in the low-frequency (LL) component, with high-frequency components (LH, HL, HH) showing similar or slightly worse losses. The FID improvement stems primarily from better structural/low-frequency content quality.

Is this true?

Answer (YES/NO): NO